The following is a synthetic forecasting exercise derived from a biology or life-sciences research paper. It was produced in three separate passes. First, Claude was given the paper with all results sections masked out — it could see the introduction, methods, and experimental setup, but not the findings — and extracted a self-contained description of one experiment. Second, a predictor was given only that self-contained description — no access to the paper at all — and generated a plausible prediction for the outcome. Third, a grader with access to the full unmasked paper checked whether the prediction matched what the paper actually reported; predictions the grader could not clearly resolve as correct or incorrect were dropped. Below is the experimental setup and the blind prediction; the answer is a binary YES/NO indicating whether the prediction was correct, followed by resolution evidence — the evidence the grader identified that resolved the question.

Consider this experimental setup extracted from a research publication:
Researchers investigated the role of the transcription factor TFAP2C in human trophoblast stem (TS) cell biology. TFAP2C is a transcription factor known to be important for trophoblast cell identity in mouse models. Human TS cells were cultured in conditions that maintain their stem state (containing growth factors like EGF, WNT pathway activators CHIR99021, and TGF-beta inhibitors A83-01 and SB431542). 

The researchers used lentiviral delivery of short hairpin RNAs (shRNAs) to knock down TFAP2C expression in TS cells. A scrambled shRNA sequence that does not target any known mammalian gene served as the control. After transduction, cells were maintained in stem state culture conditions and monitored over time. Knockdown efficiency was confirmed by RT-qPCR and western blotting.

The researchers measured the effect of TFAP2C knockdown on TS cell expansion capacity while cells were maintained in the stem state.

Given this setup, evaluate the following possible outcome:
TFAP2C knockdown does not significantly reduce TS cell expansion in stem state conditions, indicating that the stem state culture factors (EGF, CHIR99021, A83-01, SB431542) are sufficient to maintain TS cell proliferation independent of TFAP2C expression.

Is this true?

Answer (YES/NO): NO